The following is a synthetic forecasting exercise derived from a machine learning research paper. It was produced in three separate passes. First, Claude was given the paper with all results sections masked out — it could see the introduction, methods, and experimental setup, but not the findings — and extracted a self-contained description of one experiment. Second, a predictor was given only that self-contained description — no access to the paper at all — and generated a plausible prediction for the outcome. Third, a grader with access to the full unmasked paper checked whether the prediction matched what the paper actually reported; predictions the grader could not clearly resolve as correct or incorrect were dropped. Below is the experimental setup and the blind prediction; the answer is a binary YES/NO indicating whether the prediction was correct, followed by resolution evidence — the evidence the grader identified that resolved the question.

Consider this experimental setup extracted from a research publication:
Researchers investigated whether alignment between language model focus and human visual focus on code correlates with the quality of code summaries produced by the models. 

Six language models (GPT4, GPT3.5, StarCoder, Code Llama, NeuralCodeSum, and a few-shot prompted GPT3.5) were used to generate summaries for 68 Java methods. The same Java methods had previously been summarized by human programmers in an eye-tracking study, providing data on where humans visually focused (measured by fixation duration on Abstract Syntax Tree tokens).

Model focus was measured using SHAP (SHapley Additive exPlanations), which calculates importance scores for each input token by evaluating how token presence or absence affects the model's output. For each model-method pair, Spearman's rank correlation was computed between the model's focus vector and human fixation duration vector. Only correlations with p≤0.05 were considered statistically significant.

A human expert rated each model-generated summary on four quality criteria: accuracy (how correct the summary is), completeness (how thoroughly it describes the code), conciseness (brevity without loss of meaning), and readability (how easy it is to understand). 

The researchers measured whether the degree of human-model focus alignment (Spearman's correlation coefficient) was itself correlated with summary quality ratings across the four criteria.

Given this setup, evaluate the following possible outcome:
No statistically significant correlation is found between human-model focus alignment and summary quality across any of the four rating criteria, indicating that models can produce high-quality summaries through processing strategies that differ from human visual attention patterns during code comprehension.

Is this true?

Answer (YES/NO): YES